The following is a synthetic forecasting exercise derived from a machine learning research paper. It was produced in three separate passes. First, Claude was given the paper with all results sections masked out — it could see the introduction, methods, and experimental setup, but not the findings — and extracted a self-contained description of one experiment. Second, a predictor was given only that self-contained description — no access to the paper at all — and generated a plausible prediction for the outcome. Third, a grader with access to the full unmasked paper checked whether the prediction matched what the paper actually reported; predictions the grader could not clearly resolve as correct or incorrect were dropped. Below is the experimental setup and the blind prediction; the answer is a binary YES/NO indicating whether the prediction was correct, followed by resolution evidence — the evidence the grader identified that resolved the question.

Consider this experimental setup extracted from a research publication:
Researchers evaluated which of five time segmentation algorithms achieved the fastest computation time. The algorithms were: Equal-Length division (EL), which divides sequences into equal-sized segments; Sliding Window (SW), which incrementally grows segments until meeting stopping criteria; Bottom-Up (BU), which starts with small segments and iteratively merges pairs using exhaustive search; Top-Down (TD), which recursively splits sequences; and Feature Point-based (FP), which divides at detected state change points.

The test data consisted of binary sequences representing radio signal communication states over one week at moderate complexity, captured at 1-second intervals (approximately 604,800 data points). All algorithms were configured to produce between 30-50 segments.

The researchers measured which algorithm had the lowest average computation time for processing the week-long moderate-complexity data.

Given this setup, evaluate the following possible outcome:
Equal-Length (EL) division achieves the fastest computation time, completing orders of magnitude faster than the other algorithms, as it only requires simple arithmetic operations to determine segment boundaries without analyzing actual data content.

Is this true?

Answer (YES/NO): YES